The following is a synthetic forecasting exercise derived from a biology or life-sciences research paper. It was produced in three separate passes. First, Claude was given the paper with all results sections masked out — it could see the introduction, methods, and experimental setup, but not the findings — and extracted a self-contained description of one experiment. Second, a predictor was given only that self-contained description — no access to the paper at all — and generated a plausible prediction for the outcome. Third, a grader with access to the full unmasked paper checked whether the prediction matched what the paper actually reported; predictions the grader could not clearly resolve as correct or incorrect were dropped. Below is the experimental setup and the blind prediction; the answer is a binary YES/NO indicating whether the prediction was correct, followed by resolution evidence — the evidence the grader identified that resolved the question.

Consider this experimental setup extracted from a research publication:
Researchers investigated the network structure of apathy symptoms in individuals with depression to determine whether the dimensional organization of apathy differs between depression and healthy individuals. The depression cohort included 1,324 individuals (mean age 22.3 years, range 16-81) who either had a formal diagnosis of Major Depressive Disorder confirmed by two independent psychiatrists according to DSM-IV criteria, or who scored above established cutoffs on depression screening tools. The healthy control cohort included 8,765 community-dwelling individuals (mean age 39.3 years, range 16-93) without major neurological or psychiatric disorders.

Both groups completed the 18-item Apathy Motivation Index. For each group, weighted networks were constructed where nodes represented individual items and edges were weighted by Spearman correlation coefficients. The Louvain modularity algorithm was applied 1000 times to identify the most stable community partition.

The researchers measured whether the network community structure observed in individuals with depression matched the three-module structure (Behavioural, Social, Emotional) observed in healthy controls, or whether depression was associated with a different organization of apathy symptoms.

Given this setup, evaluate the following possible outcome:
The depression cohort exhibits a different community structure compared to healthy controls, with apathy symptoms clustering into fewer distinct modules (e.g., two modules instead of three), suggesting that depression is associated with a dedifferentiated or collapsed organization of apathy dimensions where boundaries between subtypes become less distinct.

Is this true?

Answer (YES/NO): NO